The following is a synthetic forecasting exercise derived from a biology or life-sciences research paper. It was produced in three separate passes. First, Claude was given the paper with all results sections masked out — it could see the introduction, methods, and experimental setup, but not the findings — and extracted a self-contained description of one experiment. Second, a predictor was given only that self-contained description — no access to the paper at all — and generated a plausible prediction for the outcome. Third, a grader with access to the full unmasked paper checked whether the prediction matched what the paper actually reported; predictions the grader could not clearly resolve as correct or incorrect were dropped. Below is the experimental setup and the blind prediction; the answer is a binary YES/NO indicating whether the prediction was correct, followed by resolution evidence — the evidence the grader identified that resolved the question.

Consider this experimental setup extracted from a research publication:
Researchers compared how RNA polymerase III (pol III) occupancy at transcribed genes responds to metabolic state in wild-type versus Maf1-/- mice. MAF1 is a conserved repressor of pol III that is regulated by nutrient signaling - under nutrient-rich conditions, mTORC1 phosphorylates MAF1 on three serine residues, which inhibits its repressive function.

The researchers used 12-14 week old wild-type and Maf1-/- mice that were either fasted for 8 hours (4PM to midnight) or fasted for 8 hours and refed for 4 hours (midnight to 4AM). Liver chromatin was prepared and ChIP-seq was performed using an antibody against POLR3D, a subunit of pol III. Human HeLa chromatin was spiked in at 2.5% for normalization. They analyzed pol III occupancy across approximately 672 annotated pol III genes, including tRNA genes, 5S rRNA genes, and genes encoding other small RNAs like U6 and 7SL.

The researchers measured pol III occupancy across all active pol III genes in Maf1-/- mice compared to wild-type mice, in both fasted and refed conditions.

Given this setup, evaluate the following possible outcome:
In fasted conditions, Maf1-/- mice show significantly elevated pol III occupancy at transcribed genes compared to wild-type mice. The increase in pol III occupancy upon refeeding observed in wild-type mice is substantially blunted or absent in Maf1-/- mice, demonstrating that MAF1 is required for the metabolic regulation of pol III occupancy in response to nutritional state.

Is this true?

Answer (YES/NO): NO